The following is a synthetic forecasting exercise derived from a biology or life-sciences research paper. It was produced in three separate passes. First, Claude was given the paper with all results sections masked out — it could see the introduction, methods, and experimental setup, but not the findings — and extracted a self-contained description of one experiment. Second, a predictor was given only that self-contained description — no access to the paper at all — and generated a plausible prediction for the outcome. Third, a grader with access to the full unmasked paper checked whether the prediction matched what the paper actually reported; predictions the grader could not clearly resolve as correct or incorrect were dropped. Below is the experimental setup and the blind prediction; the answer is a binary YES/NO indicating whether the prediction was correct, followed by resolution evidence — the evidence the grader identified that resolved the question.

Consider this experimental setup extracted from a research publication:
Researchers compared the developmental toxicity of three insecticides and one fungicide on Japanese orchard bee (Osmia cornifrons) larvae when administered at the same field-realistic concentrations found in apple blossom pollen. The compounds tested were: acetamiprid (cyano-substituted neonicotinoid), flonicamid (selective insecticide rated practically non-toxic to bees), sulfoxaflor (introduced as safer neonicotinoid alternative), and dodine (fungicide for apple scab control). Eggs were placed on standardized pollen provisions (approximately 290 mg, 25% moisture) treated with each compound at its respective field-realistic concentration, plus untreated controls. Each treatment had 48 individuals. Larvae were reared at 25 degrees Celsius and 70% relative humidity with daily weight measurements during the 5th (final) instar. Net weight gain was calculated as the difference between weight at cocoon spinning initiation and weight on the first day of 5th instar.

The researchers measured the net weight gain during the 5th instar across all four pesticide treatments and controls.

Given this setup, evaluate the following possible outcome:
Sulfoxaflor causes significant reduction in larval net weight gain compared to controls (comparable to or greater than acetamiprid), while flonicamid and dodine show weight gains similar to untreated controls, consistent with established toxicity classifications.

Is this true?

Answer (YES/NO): NO